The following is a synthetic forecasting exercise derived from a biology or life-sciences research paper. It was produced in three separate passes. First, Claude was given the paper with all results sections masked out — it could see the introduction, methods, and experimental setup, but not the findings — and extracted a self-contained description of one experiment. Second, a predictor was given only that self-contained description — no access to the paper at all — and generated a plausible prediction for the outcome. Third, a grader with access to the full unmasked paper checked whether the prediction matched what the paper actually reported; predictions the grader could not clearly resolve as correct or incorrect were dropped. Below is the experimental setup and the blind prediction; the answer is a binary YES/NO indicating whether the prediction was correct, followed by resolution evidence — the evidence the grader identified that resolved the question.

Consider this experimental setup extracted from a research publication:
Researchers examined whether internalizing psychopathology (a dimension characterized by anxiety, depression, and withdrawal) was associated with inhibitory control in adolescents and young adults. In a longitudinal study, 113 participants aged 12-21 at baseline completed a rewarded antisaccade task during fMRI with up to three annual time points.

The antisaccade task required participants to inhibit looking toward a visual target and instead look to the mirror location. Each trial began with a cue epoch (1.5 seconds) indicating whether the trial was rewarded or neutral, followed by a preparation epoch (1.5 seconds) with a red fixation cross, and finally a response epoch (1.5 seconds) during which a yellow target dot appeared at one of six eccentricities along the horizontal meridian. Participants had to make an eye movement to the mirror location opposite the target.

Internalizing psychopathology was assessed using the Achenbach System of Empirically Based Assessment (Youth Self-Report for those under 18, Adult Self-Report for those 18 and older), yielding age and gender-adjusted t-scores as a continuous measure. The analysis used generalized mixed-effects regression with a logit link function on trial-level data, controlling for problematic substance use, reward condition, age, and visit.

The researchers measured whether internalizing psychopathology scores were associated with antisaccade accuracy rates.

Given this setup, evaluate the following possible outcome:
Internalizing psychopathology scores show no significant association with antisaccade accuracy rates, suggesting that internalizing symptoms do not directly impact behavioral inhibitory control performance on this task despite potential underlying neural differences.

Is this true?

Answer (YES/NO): NO